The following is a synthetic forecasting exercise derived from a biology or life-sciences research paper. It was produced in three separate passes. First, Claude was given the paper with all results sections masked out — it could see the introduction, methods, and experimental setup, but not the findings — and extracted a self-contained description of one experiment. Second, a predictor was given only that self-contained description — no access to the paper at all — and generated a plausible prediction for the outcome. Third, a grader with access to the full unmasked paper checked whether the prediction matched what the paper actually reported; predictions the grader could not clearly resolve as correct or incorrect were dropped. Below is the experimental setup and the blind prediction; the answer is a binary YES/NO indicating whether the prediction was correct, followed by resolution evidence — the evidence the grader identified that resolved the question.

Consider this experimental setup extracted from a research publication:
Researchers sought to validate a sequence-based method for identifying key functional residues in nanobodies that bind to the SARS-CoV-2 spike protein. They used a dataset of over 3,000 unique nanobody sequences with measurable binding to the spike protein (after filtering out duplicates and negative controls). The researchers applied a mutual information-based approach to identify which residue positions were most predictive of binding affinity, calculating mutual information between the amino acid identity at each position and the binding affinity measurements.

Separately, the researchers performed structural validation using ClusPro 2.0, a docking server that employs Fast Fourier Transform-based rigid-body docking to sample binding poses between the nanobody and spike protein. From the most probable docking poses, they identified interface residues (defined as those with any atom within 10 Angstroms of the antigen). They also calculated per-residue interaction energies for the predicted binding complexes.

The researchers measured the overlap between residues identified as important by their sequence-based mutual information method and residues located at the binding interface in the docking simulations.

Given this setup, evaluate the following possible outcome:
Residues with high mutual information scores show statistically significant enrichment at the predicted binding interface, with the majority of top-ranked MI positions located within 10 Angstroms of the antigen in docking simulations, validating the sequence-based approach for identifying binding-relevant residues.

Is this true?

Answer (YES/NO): NO